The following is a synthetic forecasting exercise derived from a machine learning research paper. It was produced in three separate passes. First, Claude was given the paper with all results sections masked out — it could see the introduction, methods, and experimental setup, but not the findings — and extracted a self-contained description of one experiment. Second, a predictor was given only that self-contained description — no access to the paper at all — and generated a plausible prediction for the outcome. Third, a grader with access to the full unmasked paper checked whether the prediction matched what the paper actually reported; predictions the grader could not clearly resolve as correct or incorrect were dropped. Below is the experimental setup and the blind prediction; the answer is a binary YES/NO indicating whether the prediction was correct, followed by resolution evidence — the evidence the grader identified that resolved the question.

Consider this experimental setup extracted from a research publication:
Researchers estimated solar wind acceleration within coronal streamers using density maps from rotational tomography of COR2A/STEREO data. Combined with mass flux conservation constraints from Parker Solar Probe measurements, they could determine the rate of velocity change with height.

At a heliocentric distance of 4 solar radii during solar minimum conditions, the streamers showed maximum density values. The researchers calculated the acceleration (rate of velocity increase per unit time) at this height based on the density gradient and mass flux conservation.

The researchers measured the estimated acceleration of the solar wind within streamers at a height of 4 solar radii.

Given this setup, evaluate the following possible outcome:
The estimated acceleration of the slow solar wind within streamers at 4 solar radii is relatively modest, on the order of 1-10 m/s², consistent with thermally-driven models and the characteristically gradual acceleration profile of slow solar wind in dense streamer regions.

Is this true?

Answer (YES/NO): YES